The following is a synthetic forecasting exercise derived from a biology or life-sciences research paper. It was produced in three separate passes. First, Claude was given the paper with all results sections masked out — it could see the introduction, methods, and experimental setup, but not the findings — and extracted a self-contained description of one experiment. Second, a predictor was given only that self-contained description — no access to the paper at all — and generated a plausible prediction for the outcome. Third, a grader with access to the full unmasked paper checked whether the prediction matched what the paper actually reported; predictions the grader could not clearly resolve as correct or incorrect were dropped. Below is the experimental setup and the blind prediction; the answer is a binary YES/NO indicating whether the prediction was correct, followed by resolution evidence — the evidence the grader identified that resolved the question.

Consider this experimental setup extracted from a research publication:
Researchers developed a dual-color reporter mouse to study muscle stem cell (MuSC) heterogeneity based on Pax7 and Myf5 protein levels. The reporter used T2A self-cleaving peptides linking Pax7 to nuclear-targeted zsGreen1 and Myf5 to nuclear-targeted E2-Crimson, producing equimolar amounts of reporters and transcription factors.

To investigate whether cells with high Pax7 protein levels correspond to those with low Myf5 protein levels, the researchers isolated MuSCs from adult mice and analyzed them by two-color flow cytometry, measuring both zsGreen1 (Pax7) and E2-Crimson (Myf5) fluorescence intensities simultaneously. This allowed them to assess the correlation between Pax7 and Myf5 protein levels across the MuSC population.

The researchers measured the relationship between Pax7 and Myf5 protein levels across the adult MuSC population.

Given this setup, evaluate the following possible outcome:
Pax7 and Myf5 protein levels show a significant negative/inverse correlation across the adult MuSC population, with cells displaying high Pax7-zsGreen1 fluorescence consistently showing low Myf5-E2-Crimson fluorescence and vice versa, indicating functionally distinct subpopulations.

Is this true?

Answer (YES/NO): YES